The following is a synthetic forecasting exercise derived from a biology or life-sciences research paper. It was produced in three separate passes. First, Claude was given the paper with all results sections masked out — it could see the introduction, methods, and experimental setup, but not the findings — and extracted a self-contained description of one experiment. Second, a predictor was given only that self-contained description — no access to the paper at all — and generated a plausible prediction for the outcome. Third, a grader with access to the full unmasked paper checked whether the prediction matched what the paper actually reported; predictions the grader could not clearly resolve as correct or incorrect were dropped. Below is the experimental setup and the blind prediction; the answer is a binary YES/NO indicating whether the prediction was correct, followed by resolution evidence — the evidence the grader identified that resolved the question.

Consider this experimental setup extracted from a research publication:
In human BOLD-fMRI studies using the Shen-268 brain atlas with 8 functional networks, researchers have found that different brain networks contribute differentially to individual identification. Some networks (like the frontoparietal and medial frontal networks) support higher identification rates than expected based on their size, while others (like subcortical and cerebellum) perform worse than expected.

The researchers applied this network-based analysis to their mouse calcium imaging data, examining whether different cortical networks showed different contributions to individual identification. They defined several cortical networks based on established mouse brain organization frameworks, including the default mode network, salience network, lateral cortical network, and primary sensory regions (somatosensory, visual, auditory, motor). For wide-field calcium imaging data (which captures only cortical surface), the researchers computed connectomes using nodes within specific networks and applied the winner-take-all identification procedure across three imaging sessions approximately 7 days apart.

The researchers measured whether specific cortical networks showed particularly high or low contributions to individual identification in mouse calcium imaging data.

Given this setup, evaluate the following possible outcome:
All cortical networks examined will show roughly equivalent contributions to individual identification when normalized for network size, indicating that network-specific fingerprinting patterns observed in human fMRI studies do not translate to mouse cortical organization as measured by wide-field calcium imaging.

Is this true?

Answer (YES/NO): NO